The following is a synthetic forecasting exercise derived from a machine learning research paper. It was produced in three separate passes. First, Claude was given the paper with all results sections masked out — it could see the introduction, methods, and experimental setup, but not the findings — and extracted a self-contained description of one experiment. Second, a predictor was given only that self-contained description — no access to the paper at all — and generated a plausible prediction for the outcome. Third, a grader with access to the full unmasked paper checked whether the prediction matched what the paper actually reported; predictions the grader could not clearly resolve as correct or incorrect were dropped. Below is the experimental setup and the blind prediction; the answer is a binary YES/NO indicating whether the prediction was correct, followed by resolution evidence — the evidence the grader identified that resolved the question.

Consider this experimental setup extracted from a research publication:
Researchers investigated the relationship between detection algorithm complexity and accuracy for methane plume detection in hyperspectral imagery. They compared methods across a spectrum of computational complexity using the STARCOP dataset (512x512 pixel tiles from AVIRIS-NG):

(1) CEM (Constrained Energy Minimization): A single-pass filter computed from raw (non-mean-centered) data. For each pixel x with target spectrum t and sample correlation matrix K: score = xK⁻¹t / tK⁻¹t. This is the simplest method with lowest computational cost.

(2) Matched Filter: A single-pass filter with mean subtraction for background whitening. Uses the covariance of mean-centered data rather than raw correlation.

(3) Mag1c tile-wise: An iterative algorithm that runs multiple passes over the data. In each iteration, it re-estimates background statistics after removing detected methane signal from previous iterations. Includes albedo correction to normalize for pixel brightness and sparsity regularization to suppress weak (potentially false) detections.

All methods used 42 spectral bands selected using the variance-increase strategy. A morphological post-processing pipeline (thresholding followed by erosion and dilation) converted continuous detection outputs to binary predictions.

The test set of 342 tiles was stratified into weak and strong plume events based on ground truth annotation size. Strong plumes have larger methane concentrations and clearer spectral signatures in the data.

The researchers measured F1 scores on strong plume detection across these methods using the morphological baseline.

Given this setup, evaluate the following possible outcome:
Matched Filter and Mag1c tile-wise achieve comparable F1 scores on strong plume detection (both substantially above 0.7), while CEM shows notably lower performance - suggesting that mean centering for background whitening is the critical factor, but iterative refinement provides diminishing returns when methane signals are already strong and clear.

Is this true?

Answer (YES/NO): NO